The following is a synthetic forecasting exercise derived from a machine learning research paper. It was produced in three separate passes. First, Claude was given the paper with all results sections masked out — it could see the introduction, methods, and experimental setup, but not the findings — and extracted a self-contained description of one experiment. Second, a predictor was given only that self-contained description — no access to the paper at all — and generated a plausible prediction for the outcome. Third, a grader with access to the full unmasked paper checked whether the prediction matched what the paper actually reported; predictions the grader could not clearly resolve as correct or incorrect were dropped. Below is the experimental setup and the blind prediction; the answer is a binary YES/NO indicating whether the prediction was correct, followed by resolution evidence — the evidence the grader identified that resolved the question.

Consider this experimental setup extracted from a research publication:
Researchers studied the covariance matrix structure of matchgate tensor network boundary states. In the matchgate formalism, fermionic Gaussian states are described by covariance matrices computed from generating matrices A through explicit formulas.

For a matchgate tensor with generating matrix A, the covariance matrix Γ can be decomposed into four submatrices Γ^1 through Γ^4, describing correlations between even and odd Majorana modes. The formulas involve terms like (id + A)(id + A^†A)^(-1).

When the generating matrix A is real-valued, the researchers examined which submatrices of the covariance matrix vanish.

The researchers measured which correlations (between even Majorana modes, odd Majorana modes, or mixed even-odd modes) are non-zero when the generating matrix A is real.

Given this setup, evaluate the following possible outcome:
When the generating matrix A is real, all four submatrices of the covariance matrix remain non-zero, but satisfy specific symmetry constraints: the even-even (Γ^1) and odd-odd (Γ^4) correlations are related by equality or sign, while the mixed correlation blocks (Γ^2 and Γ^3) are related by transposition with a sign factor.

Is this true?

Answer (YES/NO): NO